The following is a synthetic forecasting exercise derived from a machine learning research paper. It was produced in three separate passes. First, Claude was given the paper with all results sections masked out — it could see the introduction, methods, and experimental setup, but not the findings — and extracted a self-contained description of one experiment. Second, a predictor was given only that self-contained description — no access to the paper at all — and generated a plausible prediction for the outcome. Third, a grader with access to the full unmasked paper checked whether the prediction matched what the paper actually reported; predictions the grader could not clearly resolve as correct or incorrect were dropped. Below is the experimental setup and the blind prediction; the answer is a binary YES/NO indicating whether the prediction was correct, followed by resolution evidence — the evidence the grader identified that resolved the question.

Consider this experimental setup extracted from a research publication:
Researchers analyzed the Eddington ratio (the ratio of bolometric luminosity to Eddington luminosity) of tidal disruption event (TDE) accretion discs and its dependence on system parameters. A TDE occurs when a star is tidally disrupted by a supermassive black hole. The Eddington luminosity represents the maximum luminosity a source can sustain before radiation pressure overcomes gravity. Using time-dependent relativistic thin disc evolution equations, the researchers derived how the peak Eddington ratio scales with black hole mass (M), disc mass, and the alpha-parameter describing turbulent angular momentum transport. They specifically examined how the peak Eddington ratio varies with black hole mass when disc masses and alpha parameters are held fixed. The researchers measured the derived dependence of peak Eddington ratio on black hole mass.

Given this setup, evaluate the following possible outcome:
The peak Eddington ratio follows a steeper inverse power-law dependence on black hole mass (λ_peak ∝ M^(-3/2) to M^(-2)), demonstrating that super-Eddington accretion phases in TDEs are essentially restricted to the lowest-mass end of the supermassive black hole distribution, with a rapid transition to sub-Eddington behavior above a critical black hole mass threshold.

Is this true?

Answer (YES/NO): NO